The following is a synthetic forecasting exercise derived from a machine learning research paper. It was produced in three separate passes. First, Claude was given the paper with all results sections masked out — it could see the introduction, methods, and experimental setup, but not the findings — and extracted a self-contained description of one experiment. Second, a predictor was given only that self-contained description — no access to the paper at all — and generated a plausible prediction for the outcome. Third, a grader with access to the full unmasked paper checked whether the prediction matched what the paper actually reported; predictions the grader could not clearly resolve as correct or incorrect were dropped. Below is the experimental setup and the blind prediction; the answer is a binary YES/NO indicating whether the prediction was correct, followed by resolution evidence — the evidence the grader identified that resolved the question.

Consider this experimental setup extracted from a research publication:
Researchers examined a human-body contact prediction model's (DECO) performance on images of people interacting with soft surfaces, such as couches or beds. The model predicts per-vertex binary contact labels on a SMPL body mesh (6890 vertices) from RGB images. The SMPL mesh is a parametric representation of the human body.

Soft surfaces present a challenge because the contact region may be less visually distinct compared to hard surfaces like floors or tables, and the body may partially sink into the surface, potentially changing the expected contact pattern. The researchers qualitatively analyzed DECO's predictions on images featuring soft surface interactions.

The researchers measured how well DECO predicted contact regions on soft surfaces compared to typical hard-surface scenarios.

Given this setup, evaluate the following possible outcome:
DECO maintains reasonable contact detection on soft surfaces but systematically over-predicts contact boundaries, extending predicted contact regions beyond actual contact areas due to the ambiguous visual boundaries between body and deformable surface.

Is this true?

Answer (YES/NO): NO